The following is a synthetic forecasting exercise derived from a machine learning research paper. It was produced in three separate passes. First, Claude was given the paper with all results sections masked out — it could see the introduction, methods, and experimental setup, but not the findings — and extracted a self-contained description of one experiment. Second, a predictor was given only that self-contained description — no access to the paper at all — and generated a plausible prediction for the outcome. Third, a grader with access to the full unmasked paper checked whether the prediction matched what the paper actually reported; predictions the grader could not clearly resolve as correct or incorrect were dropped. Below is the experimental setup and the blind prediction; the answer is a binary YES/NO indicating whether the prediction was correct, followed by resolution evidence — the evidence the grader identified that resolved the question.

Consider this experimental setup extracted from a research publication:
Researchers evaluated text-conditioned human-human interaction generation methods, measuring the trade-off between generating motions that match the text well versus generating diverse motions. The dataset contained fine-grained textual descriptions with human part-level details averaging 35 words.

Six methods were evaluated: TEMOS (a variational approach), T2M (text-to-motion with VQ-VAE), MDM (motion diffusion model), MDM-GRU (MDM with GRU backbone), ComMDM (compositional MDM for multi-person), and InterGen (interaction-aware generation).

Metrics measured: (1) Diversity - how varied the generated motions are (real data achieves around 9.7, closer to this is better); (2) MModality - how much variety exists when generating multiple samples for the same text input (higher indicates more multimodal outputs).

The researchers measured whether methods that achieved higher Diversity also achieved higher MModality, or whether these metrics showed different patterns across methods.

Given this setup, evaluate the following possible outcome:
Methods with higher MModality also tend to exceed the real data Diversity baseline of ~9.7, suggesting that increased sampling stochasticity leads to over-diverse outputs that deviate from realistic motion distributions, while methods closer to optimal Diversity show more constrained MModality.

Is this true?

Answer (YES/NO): NO